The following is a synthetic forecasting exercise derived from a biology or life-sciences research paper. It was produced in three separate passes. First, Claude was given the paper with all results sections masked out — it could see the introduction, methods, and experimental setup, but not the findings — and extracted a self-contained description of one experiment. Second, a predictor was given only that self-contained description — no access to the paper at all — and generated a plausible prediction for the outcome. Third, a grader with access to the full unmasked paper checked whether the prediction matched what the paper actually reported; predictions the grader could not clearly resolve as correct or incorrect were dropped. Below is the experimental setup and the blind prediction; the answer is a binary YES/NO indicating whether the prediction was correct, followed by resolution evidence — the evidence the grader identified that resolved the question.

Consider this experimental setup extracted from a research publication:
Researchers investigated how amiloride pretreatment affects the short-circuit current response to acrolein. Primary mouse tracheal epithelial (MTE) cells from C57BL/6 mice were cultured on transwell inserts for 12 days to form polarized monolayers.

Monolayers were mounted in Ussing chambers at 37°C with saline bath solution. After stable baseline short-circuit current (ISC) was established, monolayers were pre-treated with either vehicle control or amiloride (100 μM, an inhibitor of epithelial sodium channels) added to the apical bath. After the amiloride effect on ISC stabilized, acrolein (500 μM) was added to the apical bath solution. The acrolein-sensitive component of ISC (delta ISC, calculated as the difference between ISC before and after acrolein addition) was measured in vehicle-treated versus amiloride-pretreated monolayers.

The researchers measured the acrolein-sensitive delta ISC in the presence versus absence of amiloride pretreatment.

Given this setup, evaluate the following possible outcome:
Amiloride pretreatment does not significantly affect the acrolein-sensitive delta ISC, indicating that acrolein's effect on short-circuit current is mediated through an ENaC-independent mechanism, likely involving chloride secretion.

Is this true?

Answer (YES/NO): NO